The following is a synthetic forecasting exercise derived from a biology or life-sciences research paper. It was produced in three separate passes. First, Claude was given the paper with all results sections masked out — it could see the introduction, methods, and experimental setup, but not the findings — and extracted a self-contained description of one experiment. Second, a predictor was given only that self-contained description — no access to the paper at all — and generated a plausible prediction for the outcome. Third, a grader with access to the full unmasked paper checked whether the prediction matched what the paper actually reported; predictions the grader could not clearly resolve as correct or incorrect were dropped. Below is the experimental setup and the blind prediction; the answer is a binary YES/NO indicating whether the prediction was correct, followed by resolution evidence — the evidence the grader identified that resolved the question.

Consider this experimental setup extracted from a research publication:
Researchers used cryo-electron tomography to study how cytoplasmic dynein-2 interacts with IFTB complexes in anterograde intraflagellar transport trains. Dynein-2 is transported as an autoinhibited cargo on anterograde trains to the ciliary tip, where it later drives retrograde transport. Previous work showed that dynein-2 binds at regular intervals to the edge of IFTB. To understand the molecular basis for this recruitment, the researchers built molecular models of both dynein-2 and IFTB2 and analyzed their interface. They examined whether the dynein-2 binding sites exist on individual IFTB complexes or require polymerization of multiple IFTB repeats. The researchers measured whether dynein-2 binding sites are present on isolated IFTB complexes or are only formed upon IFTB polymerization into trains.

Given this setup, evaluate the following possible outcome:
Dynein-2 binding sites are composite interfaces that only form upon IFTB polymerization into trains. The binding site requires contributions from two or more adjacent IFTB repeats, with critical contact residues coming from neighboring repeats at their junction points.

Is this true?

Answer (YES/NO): YES